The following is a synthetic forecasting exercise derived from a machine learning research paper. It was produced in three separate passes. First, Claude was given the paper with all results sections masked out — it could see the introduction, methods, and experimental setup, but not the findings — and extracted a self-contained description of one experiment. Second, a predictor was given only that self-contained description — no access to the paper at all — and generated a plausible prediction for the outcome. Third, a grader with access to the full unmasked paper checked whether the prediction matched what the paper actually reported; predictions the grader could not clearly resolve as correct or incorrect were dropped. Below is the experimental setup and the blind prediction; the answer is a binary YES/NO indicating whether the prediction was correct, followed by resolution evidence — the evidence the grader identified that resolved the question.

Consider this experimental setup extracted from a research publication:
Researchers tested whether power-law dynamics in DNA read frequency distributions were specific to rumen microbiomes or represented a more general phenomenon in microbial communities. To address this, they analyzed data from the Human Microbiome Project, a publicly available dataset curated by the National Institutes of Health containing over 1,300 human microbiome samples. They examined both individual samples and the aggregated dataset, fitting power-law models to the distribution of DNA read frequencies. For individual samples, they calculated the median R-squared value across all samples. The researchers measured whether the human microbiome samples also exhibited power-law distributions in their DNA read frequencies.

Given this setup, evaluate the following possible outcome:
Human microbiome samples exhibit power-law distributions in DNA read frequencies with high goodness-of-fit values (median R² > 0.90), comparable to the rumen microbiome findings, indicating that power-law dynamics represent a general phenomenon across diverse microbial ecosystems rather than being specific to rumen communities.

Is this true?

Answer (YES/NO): NO